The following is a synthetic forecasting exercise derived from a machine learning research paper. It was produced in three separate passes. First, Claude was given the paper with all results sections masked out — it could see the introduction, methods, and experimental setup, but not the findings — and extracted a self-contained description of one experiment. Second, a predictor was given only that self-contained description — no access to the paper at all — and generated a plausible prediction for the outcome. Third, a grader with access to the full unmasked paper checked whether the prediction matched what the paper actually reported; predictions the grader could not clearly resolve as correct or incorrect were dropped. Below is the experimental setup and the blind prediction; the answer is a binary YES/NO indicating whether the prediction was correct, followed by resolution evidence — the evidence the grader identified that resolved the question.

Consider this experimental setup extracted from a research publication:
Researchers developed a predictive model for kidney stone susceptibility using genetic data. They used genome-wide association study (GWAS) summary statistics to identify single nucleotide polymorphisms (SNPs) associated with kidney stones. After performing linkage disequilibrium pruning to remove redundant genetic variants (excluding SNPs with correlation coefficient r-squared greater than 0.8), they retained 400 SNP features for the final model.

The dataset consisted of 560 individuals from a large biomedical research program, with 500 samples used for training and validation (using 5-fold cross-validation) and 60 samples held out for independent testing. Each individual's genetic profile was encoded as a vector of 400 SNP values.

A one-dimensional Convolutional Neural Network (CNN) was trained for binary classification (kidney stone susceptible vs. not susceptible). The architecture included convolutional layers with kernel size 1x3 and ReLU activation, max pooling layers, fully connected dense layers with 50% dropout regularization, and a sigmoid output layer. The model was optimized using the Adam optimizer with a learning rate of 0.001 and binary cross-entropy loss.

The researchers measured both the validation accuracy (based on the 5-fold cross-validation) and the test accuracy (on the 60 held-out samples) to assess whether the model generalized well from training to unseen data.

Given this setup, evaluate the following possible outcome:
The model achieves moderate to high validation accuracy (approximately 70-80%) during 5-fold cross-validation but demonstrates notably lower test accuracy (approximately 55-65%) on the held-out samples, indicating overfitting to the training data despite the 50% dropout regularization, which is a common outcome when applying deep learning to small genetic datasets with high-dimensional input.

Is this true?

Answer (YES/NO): NO